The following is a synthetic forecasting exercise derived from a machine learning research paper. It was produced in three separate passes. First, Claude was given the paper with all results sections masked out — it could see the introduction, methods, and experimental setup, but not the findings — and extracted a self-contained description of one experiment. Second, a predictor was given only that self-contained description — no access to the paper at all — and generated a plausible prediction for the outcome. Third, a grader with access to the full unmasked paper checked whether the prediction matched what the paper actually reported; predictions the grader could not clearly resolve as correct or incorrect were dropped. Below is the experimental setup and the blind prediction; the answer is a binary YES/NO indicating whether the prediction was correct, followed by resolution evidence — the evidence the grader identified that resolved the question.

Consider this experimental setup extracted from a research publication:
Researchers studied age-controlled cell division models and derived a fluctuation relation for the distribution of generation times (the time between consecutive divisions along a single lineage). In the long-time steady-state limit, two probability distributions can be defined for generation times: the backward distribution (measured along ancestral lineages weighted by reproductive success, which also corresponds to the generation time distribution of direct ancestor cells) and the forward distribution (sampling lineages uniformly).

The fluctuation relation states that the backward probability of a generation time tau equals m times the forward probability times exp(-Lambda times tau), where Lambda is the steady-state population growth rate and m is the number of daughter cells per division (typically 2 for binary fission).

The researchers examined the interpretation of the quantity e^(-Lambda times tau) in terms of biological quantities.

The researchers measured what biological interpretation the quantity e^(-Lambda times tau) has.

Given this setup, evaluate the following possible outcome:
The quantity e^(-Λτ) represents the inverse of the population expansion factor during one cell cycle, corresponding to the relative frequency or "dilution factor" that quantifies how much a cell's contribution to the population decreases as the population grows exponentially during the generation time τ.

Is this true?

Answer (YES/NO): NO